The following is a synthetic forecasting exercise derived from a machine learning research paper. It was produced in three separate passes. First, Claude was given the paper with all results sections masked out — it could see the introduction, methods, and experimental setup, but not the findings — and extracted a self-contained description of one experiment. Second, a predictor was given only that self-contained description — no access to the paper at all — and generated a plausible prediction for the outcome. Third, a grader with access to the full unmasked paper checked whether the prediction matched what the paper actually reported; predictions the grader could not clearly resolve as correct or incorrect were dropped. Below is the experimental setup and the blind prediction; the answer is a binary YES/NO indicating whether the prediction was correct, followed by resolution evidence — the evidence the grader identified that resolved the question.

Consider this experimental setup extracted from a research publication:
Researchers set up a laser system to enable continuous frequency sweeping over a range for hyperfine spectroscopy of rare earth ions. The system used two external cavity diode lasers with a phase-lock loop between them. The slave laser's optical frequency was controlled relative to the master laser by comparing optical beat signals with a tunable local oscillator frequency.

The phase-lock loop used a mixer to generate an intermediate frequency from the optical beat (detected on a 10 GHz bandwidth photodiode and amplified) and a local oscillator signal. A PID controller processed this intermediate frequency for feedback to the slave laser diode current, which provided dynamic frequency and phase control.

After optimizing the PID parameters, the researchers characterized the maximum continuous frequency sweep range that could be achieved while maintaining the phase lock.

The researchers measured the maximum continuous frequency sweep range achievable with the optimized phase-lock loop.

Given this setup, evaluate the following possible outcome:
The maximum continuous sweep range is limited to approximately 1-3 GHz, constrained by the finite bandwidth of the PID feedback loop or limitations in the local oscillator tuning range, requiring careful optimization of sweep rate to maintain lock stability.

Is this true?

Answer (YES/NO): NO